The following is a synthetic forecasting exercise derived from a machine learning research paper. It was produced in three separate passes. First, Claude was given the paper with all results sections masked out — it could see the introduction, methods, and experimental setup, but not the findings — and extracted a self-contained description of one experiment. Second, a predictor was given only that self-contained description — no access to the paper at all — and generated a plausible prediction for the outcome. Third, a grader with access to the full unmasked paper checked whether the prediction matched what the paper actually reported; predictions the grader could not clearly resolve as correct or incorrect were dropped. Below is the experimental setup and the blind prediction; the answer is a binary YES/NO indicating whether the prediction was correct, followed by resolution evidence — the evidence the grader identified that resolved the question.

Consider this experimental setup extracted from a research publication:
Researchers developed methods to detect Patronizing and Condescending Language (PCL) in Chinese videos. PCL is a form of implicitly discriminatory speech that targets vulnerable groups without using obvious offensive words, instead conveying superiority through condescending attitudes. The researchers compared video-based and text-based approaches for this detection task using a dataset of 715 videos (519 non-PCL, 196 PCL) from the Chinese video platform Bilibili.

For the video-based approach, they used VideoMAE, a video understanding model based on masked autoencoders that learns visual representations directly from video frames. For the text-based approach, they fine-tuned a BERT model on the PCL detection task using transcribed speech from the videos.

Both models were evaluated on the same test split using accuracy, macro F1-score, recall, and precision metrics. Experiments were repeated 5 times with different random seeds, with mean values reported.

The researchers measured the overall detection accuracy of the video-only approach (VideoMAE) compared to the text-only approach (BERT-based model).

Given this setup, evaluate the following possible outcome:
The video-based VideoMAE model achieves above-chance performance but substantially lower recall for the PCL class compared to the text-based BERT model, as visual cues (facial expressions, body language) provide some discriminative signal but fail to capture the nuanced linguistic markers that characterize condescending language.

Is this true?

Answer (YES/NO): NO